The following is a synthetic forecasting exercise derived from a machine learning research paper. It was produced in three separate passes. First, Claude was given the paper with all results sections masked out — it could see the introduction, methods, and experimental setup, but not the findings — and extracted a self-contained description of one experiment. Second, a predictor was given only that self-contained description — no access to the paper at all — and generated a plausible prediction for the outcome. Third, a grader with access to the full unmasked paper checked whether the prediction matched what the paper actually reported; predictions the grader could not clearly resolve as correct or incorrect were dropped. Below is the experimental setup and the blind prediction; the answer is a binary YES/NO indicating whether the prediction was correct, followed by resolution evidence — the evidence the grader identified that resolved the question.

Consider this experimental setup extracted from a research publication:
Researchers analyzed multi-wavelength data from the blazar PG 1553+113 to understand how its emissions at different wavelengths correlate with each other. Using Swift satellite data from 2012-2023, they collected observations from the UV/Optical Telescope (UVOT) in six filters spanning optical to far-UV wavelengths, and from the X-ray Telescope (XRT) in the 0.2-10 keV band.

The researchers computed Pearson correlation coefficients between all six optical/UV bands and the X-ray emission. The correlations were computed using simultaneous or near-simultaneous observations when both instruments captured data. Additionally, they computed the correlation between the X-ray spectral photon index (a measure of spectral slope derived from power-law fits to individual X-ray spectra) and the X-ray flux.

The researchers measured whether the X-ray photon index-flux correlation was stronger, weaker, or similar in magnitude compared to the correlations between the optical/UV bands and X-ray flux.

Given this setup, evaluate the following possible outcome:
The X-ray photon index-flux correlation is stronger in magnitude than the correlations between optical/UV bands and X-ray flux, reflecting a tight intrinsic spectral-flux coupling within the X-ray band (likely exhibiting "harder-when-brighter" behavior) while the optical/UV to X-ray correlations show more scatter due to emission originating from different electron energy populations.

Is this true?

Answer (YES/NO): NO